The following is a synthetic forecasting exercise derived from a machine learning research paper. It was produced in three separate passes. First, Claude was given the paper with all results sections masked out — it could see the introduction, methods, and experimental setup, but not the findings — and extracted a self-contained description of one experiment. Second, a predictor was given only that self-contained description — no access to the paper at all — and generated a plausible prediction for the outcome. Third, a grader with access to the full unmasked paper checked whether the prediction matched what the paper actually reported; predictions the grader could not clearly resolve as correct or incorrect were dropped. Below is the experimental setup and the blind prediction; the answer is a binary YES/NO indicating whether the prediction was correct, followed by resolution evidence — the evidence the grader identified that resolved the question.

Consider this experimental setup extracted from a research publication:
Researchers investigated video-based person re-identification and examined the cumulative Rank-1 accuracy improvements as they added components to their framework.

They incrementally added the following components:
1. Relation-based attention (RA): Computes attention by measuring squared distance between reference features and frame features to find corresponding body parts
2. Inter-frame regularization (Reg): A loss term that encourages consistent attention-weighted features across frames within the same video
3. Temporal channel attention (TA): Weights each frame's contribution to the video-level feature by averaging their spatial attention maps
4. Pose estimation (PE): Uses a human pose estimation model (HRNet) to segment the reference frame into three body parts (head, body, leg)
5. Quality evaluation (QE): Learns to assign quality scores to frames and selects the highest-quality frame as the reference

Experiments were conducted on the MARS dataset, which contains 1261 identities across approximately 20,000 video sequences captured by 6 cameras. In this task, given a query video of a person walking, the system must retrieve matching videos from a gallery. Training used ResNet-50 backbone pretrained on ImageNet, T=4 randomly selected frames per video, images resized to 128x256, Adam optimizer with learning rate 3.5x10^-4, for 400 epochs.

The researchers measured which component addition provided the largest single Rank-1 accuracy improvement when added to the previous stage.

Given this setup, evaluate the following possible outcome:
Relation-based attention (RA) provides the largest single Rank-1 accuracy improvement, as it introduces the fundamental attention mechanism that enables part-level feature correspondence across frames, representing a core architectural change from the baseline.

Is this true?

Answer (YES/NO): YES